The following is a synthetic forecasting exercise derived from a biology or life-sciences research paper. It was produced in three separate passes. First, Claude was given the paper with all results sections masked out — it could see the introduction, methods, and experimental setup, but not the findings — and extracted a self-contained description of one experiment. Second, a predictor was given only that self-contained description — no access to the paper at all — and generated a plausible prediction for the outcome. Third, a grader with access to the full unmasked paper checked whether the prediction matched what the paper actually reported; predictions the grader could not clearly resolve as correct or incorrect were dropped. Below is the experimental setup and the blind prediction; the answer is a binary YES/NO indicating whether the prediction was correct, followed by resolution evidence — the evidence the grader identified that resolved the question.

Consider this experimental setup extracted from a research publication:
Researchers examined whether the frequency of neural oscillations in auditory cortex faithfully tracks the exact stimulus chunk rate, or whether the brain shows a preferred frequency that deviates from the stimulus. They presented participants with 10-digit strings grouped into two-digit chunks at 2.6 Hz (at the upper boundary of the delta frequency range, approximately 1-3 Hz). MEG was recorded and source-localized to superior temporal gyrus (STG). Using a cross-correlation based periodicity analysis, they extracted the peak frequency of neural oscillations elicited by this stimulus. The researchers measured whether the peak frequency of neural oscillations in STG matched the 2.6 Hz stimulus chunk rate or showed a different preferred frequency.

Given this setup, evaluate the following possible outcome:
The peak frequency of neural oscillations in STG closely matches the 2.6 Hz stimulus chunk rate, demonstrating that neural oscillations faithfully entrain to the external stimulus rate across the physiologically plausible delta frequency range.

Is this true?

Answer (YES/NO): NO